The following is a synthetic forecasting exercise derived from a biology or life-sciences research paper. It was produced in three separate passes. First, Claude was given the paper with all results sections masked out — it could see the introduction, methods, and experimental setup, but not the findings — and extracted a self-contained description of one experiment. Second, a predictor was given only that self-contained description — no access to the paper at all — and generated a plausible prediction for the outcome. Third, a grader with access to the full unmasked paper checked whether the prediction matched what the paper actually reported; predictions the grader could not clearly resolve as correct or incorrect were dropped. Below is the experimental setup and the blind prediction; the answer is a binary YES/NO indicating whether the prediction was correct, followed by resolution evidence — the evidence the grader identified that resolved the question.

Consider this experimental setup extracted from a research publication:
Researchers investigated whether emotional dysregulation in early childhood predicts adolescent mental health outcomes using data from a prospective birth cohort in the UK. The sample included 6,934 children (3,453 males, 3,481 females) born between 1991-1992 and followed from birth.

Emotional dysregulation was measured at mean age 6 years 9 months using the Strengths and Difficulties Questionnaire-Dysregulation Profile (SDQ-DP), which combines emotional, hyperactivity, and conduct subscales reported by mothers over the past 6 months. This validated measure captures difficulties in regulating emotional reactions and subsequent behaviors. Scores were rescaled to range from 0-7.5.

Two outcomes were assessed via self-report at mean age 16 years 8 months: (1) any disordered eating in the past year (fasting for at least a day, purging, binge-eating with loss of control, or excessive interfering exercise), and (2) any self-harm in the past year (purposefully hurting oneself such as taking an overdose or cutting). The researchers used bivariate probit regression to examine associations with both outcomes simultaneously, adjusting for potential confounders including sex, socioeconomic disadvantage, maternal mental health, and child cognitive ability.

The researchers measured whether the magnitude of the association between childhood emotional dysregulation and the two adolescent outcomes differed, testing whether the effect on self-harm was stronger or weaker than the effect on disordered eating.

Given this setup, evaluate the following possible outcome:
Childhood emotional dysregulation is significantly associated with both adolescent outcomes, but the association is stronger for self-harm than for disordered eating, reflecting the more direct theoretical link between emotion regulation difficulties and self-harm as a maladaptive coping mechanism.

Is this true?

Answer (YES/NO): NO